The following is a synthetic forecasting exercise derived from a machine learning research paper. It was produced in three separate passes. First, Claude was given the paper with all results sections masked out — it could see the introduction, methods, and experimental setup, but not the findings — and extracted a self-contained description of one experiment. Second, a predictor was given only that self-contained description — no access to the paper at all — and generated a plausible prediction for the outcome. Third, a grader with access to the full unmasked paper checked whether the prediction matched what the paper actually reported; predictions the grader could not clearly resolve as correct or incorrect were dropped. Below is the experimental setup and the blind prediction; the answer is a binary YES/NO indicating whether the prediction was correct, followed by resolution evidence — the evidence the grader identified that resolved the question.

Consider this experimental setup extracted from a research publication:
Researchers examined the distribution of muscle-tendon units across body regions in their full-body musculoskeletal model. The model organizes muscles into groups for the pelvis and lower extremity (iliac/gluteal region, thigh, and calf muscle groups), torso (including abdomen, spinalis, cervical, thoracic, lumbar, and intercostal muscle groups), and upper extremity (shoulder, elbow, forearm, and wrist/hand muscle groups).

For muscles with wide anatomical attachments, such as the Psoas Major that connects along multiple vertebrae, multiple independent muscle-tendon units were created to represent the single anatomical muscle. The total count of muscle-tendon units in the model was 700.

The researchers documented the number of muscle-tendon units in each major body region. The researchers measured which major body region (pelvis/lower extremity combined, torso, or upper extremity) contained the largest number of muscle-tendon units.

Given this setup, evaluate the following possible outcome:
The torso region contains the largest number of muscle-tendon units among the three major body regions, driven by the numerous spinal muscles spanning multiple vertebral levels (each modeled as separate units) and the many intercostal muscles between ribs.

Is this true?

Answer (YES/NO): YES